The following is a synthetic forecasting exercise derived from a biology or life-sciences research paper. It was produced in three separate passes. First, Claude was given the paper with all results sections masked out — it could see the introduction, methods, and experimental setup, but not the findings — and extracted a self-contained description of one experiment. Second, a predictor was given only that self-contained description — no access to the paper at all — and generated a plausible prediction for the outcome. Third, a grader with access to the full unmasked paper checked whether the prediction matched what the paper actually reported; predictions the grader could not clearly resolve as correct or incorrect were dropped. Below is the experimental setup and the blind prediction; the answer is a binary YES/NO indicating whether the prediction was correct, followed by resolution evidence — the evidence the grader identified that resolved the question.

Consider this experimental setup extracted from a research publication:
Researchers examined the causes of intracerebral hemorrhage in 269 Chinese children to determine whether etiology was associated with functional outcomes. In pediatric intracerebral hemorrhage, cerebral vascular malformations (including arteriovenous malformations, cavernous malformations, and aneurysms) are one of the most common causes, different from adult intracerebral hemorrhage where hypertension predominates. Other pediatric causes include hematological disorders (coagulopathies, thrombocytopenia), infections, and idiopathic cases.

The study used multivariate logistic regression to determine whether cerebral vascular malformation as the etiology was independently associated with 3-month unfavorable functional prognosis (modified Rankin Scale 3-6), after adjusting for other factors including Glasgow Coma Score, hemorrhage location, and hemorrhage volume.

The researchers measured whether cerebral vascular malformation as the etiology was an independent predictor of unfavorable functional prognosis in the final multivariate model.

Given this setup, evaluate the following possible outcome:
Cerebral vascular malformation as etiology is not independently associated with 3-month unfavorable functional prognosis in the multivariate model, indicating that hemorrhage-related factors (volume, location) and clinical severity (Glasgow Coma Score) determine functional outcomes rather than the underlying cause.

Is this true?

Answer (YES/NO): NO